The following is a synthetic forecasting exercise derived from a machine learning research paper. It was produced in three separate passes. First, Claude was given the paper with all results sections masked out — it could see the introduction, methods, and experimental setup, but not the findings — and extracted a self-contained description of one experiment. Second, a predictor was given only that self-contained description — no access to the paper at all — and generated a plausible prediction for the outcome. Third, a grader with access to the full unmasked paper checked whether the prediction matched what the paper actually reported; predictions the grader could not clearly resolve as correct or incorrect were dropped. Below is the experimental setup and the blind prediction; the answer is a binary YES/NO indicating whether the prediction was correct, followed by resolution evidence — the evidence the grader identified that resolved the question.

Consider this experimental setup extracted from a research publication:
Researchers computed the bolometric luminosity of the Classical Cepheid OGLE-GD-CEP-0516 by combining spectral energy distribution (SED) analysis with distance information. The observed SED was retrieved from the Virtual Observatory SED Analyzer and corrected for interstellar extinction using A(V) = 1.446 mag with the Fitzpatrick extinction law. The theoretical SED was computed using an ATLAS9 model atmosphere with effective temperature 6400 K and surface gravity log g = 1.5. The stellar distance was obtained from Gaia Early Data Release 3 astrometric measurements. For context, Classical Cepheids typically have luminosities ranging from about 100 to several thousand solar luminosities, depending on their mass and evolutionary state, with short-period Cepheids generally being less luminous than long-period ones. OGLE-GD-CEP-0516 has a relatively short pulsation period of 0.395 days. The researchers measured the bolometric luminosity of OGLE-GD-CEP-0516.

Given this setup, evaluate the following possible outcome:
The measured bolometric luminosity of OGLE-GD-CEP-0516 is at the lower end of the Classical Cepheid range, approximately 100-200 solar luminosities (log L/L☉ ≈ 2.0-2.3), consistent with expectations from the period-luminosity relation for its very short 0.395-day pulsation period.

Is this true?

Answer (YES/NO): YES